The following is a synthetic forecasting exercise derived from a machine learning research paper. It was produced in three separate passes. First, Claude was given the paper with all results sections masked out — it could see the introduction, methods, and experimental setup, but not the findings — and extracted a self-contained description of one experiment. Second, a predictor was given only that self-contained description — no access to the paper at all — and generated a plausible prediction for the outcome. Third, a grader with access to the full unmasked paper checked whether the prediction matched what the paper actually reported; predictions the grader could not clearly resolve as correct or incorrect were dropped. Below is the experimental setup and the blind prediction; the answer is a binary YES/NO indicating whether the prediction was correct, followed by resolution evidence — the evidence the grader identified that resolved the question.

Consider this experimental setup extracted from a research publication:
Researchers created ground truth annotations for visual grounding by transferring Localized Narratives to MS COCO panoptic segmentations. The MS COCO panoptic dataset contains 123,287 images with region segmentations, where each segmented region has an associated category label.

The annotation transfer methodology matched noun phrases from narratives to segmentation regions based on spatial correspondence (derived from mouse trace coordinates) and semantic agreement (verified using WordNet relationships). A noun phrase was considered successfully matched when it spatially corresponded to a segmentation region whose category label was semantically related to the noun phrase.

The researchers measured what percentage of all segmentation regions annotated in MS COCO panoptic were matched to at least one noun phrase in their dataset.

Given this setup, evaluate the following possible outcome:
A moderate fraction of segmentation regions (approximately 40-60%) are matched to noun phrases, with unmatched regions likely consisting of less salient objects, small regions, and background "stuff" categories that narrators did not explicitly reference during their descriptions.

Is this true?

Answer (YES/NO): YES